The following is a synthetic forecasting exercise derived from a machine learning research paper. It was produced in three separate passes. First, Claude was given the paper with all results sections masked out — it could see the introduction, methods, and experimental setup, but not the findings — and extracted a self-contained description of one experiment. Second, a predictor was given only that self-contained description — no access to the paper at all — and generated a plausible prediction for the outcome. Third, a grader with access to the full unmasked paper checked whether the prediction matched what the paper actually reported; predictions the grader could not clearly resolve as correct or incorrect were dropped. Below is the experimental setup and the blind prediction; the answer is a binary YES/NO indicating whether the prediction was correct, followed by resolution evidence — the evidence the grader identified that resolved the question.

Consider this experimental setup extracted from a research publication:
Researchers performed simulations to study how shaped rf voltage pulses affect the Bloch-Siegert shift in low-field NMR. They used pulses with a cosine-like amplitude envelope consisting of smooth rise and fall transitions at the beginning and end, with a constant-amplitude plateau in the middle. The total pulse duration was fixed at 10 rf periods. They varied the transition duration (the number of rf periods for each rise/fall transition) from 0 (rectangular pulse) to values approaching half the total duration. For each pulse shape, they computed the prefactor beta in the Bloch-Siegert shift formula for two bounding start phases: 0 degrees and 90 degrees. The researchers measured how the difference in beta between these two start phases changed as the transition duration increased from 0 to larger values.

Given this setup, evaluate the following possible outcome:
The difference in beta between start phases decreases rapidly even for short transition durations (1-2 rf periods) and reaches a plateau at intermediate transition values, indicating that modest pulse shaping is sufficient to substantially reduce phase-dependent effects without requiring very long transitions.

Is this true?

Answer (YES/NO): NO